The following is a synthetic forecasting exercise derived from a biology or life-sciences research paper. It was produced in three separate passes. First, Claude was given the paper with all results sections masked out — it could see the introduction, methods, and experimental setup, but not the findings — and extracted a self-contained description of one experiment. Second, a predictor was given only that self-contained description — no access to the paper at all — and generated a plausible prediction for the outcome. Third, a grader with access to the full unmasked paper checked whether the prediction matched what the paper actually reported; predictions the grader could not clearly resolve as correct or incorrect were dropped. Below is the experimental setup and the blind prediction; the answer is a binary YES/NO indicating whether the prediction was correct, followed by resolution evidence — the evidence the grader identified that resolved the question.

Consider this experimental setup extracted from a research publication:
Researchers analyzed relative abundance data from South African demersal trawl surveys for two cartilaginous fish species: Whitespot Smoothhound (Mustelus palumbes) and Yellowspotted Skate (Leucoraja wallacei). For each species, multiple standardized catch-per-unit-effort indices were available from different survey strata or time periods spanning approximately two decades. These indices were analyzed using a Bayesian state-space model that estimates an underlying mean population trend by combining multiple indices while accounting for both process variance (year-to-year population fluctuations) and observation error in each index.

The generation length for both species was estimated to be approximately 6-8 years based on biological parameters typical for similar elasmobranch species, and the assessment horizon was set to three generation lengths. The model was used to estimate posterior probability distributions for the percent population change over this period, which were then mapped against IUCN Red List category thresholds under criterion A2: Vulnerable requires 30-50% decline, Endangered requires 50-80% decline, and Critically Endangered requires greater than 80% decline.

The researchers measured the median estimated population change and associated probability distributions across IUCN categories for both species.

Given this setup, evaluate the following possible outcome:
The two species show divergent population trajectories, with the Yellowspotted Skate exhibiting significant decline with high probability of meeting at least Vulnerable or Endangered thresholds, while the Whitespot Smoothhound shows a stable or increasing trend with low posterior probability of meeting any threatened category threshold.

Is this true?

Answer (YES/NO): YES